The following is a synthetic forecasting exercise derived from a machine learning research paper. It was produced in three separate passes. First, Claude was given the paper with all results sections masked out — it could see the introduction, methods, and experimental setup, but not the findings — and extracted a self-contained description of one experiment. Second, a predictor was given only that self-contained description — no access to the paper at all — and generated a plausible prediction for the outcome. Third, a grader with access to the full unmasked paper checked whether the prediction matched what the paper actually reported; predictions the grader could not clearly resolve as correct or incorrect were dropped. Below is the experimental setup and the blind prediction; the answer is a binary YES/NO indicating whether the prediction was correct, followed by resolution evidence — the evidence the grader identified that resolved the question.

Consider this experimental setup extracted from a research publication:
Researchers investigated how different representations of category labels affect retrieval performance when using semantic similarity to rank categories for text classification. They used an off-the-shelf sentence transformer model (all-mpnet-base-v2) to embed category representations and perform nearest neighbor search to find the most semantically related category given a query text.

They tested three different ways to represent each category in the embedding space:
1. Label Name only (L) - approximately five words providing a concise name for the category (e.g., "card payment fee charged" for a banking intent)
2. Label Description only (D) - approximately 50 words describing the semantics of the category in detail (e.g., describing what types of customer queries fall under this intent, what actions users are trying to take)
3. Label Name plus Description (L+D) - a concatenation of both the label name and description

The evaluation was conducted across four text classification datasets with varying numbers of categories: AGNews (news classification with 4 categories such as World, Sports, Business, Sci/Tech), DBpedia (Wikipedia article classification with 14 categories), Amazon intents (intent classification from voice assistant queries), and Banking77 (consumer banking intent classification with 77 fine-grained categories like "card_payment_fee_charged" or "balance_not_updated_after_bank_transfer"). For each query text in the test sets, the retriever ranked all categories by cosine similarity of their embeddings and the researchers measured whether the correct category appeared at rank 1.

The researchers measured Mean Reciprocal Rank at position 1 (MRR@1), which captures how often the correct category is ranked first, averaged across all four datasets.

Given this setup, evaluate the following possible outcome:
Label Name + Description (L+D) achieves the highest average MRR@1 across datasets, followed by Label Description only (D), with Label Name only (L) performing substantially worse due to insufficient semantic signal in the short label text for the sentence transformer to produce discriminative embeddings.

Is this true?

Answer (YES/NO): YES